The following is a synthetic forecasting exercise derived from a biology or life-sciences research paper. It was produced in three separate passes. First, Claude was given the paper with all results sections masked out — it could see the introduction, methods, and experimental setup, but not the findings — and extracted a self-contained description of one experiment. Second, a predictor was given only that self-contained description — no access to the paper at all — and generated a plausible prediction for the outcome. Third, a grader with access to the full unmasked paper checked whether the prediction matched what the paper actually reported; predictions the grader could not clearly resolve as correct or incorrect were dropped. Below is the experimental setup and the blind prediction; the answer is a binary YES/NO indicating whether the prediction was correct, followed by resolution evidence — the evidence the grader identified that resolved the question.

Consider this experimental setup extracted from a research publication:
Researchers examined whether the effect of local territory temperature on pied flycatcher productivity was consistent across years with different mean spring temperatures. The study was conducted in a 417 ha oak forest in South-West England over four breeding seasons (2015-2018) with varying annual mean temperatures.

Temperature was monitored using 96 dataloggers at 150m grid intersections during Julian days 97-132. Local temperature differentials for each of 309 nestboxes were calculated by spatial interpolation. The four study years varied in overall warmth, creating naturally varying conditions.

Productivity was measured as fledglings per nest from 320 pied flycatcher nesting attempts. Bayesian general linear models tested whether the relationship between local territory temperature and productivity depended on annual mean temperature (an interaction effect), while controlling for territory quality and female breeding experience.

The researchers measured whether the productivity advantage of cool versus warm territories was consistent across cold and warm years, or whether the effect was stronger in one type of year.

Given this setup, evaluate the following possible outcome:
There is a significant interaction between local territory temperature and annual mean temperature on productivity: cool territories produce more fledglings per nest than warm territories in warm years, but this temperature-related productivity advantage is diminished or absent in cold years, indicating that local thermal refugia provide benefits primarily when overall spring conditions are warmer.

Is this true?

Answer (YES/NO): NO